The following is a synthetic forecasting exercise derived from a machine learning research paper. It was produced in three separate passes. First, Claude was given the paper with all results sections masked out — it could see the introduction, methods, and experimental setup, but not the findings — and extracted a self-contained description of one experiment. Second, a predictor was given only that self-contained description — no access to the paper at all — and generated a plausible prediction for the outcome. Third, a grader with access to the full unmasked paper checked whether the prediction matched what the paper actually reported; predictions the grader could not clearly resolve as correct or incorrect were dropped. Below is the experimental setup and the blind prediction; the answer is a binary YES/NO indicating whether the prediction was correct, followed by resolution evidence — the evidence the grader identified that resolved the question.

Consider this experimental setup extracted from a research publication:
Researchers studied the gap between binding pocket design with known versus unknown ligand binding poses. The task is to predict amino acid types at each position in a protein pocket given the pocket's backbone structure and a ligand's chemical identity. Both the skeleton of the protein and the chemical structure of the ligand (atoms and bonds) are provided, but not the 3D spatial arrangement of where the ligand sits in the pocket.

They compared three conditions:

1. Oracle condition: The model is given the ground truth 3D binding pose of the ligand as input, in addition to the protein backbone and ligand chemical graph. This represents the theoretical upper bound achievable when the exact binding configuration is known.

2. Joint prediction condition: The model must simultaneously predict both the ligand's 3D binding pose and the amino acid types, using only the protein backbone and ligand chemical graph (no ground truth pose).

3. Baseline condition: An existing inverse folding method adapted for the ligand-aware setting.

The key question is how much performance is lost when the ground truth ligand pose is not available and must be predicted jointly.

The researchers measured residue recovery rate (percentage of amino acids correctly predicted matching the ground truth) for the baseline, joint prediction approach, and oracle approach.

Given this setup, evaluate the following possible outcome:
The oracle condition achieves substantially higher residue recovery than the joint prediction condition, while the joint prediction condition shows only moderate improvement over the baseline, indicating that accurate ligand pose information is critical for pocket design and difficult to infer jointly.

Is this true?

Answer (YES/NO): NO